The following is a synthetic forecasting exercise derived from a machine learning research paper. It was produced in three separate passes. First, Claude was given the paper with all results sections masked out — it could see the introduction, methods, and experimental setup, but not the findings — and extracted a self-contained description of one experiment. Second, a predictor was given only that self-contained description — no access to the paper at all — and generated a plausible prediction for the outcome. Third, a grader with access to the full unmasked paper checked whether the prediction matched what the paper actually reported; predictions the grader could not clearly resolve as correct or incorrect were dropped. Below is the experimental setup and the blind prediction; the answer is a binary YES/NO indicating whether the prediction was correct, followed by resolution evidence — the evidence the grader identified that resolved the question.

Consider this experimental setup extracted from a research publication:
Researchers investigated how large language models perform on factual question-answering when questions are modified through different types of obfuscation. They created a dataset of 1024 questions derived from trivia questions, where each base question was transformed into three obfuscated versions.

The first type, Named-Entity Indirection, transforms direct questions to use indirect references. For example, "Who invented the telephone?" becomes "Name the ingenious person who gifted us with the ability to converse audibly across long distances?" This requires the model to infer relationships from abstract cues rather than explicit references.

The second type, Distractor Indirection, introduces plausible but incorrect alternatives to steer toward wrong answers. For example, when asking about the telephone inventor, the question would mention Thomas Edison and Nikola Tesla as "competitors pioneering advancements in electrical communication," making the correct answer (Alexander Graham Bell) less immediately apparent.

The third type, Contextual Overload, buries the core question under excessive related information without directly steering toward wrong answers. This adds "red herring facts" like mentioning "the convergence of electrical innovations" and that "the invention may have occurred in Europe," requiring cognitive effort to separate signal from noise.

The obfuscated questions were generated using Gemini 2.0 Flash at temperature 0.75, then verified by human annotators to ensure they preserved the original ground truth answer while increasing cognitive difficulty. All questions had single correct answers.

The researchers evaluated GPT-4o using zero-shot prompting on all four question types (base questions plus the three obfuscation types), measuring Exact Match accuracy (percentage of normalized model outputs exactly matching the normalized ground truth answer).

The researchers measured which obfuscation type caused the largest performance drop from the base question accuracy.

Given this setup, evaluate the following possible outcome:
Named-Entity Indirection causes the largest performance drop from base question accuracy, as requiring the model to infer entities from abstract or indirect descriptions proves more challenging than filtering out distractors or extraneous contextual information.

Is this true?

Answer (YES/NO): NO